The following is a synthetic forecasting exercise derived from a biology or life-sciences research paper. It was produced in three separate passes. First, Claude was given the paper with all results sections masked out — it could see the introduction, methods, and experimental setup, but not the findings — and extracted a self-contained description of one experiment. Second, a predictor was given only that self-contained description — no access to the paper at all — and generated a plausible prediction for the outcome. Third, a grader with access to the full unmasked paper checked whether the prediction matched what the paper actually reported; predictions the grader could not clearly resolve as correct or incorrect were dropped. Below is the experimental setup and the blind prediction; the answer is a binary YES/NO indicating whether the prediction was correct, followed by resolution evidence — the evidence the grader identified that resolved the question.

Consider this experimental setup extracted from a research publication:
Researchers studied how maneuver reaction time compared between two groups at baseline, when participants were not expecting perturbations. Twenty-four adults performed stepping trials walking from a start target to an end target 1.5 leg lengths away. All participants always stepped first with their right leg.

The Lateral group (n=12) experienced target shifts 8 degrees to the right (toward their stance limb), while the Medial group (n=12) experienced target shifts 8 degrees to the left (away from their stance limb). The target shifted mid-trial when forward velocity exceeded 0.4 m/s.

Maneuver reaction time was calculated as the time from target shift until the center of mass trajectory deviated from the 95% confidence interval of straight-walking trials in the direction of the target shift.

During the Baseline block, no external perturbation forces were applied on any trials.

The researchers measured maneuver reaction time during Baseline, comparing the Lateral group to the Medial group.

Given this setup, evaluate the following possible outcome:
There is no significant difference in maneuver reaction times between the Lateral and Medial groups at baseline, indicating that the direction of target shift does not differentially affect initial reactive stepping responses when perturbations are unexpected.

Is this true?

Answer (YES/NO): YES